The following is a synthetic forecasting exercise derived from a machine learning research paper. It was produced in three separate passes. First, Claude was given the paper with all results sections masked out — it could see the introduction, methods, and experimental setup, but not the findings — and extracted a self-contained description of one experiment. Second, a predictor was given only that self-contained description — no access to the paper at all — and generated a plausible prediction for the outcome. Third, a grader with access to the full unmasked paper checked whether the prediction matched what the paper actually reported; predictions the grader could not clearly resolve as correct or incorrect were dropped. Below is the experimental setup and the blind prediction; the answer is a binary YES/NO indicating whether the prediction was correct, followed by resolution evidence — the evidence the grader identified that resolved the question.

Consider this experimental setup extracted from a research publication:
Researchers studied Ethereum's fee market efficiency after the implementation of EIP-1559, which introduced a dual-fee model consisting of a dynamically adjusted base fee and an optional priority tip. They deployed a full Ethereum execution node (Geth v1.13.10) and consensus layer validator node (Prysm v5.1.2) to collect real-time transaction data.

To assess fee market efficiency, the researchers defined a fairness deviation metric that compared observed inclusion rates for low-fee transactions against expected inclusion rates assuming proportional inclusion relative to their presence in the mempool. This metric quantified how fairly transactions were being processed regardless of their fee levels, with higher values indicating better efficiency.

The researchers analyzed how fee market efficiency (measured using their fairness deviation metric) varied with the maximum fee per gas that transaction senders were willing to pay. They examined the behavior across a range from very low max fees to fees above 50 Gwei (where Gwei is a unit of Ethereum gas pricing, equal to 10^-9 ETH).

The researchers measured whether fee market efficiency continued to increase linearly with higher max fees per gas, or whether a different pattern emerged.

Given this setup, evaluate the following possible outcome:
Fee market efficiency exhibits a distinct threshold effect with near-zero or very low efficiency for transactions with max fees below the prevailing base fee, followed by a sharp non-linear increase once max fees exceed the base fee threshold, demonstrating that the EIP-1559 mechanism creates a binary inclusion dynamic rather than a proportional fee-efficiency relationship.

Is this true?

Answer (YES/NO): NO